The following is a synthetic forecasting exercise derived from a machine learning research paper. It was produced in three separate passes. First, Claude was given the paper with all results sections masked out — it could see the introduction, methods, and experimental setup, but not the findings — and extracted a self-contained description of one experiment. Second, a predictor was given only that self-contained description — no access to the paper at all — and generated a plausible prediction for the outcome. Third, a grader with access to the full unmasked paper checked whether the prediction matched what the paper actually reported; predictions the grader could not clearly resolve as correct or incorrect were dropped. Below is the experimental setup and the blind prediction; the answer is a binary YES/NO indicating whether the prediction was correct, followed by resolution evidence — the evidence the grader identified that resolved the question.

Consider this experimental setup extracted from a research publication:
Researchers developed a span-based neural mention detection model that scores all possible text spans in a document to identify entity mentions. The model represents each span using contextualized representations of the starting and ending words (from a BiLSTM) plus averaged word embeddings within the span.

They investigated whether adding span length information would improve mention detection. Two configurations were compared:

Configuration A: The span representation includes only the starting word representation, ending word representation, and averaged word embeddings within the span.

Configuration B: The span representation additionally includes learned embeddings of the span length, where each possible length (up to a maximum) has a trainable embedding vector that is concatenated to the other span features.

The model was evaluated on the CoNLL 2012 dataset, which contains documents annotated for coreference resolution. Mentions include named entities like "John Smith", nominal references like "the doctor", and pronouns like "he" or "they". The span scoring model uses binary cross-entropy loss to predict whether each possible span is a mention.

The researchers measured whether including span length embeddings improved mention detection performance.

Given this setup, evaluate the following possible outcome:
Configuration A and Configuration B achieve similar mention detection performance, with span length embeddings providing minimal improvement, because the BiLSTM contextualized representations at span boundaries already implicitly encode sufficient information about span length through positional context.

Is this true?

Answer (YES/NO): NO